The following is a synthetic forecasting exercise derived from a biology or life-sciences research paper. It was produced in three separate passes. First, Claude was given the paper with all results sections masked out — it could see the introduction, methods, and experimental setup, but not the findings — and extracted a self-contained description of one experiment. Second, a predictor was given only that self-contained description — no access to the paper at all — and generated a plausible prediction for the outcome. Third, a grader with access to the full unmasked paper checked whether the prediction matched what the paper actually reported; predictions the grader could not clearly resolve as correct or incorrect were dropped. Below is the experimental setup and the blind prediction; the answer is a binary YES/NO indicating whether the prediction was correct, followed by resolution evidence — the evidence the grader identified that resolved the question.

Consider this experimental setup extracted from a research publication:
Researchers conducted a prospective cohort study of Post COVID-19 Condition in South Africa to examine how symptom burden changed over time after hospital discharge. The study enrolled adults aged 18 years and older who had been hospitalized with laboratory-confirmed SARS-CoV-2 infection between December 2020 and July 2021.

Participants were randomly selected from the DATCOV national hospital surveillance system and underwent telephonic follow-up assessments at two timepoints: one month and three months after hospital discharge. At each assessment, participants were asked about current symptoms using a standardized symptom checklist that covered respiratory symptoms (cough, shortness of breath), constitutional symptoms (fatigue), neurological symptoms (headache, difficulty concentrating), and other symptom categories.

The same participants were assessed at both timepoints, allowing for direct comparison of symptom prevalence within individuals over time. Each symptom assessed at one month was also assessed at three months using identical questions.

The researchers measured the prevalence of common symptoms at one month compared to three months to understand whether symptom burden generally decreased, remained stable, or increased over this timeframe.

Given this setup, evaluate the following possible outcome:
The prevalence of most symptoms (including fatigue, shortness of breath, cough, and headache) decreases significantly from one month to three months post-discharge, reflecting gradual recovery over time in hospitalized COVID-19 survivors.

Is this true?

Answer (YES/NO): YES